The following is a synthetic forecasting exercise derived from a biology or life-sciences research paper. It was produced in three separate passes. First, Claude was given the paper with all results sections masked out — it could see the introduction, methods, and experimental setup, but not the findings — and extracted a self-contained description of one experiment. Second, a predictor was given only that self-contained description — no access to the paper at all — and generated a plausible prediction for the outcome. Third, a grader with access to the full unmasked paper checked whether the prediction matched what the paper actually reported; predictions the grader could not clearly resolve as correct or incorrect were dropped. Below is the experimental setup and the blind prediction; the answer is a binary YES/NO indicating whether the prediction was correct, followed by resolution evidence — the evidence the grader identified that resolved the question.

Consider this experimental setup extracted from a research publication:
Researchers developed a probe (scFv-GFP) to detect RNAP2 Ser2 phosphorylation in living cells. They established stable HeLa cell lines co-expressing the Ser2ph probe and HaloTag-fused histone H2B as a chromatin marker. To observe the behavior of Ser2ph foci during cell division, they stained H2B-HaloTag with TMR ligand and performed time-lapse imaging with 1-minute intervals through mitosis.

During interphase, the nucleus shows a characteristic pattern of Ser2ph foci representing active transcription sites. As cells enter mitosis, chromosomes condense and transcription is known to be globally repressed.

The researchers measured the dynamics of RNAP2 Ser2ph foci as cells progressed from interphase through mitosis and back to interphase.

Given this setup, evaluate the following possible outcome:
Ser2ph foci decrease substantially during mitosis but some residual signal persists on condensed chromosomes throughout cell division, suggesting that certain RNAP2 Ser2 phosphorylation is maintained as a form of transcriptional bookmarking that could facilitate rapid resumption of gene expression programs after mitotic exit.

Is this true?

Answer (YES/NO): NO